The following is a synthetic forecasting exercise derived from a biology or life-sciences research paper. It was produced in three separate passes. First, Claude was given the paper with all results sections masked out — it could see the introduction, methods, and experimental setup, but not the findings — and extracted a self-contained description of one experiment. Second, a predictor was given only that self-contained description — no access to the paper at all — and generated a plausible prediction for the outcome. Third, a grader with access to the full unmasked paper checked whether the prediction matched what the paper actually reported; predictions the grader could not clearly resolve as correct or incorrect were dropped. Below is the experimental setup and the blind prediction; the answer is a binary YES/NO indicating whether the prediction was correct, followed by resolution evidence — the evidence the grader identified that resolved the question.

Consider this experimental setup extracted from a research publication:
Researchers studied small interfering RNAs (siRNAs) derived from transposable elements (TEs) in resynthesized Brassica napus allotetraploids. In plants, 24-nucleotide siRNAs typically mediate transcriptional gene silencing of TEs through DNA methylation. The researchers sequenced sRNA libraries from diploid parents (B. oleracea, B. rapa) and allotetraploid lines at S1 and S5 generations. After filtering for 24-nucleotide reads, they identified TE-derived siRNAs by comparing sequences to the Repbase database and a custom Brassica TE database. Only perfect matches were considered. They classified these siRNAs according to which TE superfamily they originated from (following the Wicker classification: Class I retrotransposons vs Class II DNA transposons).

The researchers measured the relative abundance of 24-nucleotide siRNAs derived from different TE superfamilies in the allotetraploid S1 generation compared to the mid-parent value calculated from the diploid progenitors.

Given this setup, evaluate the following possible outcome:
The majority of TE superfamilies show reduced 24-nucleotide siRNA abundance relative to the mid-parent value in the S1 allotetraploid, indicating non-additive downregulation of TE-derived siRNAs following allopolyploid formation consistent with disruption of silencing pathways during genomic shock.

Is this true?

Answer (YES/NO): YES